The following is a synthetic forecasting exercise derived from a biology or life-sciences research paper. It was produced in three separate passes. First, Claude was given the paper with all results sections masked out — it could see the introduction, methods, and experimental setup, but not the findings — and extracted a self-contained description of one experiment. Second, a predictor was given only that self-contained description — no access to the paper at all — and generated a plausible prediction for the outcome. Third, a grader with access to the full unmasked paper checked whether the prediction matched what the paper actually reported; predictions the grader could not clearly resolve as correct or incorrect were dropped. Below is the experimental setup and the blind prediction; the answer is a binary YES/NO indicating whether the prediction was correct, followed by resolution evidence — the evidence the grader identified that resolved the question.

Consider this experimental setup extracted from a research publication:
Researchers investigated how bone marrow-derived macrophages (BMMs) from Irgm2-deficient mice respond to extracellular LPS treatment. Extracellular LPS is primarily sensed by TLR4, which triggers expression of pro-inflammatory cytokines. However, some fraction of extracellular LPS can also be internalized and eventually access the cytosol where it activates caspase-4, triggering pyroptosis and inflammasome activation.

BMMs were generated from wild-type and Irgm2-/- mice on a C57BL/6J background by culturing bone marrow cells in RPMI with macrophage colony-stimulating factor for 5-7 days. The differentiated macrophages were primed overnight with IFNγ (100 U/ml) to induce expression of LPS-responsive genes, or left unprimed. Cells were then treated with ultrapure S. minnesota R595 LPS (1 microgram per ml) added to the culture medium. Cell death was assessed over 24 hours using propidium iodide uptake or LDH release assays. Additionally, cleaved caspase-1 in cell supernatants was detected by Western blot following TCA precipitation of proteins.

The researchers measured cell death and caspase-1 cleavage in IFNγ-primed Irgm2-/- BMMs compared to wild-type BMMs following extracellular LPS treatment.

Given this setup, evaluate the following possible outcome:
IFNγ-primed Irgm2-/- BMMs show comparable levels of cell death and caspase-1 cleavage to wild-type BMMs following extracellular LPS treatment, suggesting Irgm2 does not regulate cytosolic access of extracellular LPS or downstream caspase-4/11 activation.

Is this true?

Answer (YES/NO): NO